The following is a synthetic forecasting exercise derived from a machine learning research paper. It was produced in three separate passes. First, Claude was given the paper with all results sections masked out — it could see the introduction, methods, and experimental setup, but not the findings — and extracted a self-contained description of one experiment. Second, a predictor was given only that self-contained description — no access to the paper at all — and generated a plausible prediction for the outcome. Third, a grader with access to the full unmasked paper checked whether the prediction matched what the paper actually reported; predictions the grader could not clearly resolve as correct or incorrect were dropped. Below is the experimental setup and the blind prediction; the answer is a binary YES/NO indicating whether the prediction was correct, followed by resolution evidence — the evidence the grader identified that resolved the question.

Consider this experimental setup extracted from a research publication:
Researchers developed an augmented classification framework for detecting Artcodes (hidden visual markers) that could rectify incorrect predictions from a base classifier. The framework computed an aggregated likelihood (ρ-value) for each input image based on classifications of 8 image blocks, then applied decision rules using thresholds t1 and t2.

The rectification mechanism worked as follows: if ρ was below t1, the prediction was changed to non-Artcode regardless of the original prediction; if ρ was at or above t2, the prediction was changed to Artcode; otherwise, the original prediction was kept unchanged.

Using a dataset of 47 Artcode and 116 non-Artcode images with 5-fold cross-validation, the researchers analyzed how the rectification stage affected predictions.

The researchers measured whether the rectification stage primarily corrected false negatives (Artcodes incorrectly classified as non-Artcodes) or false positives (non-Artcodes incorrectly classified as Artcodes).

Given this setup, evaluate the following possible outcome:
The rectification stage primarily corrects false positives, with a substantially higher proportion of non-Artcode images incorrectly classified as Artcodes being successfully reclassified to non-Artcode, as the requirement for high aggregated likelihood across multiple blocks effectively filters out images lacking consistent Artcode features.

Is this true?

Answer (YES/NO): NO